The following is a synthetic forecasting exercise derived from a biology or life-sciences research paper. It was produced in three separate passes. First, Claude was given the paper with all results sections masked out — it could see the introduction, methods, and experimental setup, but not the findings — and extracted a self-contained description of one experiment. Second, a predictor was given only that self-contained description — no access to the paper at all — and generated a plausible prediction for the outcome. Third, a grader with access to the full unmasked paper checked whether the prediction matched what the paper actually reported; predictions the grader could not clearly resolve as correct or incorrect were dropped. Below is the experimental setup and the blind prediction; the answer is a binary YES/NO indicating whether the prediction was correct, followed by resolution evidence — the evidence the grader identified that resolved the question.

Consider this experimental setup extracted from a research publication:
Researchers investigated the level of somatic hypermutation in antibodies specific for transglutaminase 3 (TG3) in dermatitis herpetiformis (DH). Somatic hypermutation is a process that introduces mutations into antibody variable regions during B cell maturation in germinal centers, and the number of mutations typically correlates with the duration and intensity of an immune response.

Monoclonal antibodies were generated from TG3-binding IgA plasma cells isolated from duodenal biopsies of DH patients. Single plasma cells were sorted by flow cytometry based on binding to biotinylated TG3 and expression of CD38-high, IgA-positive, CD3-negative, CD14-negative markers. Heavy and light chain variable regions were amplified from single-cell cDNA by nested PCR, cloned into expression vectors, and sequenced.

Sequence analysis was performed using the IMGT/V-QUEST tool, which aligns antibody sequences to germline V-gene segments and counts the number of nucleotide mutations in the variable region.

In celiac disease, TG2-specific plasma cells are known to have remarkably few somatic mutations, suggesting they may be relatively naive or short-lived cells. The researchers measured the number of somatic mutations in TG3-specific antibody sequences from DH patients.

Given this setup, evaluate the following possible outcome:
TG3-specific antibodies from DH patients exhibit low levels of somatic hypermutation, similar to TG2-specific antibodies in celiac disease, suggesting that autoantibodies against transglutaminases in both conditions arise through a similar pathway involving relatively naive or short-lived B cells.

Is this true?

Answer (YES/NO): YES